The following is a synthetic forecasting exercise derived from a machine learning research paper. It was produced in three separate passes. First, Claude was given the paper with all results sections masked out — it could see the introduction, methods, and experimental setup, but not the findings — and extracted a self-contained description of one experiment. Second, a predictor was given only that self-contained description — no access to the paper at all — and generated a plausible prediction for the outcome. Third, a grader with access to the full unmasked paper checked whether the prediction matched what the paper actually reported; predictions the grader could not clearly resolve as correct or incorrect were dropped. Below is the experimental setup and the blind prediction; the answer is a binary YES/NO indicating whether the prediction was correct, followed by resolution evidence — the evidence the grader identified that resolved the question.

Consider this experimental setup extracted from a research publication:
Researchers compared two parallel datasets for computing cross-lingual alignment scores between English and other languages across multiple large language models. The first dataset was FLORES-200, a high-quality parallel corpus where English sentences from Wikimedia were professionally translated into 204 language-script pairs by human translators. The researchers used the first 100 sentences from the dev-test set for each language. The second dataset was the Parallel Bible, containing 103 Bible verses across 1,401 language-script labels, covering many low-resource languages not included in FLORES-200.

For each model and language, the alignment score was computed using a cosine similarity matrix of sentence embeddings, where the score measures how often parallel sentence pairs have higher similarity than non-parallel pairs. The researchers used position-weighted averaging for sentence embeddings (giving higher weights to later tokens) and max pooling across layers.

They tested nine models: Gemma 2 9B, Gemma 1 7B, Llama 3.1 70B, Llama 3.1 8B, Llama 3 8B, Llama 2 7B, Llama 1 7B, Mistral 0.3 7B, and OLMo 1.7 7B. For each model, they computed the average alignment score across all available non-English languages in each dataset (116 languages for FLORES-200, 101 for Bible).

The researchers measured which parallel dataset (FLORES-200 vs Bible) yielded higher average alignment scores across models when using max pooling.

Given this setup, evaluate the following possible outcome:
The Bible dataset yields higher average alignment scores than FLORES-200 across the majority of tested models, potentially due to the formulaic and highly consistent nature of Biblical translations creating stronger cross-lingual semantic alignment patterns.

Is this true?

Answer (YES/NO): NO